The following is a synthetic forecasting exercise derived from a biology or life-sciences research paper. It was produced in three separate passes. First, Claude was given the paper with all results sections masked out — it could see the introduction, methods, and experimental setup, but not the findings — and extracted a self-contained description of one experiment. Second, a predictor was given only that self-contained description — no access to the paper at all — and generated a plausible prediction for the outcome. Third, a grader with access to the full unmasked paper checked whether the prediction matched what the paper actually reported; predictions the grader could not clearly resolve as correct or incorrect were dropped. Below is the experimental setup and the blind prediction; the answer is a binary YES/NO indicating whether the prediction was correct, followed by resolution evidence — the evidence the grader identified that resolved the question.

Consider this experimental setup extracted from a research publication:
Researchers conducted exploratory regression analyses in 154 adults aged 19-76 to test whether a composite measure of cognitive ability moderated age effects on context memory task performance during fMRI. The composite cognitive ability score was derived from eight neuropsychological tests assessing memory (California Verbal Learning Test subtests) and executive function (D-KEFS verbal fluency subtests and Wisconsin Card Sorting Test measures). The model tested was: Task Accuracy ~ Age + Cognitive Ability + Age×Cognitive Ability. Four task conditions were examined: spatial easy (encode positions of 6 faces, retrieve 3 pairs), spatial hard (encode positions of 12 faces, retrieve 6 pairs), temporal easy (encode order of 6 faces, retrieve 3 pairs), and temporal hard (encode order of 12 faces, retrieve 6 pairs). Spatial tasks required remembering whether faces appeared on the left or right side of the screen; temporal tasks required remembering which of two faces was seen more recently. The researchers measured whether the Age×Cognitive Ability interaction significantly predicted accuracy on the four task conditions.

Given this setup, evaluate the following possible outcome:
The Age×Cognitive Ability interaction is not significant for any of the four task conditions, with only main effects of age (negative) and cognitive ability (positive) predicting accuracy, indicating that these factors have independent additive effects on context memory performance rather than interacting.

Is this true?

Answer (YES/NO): YES